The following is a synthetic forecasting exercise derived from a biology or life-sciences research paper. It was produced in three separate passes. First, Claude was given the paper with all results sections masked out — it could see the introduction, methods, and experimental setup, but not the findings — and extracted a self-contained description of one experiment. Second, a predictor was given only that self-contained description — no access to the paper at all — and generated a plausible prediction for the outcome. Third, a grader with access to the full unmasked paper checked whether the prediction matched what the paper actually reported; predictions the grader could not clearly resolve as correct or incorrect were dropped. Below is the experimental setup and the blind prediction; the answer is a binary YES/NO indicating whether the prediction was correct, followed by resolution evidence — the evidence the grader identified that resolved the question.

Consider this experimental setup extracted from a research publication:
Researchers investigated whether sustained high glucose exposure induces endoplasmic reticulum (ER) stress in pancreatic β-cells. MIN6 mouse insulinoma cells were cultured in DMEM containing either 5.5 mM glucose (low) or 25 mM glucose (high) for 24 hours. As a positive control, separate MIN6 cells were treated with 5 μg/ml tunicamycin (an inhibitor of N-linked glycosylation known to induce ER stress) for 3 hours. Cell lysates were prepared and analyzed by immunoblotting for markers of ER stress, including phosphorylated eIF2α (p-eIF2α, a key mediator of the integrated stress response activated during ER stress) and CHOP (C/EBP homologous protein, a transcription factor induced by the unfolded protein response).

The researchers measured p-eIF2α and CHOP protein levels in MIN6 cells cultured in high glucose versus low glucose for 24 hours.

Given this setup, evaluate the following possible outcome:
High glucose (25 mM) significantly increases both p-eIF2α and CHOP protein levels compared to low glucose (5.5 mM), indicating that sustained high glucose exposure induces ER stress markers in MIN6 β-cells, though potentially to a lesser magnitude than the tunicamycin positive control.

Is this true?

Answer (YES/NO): NO